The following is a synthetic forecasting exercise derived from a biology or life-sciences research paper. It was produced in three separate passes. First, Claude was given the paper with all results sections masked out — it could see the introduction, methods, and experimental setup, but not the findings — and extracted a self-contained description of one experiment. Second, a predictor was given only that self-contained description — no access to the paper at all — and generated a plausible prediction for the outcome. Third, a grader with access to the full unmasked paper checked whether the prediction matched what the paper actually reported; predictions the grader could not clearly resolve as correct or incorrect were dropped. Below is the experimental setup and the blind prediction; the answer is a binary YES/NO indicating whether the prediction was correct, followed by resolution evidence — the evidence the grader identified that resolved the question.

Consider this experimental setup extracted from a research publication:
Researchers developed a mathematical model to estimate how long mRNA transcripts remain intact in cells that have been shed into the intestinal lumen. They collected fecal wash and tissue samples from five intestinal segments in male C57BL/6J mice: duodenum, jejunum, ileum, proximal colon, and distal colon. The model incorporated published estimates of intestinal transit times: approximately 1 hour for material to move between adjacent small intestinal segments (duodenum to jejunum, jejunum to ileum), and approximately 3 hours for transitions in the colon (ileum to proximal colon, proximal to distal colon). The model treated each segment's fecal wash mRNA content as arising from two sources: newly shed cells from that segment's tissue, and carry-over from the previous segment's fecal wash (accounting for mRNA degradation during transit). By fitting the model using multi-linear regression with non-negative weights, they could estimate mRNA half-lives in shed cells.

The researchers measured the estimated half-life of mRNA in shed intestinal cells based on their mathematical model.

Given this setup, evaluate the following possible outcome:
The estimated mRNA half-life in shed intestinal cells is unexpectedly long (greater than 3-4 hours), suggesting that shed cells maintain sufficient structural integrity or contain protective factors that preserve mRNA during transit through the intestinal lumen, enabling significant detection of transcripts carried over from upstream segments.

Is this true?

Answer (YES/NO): NO